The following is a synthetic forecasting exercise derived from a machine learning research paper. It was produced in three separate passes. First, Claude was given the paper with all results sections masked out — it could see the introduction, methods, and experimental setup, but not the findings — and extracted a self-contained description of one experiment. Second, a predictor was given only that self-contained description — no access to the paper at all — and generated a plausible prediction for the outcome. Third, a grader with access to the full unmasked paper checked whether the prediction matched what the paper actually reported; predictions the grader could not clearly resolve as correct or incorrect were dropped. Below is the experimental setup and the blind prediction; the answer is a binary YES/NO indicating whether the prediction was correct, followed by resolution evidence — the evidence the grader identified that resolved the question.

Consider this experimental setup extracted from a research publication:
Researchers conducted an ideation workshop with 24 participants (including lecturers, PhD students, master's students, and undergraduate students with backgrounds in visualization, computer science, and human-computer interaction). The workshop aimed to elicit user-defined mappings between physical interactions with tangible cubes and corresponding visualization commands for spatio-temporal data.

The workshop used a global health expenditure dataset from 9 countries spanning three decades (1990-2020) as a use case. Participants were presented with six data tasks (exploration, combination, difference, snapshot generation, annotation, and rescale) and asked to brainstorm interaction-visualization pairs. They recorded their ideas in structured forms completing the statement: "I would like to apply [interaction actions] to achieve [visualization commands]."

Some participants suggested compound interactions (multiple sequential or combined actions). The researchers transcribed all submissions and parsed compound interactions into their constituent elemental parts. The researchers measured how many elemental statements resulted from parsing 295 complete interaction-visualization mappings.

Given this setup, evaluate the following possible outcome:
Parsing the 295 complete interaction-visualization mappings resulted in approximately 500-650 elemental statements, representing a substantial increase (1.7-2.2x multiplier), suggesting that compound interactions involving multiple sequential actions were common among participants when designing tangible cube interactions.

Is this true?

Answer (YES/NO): NO